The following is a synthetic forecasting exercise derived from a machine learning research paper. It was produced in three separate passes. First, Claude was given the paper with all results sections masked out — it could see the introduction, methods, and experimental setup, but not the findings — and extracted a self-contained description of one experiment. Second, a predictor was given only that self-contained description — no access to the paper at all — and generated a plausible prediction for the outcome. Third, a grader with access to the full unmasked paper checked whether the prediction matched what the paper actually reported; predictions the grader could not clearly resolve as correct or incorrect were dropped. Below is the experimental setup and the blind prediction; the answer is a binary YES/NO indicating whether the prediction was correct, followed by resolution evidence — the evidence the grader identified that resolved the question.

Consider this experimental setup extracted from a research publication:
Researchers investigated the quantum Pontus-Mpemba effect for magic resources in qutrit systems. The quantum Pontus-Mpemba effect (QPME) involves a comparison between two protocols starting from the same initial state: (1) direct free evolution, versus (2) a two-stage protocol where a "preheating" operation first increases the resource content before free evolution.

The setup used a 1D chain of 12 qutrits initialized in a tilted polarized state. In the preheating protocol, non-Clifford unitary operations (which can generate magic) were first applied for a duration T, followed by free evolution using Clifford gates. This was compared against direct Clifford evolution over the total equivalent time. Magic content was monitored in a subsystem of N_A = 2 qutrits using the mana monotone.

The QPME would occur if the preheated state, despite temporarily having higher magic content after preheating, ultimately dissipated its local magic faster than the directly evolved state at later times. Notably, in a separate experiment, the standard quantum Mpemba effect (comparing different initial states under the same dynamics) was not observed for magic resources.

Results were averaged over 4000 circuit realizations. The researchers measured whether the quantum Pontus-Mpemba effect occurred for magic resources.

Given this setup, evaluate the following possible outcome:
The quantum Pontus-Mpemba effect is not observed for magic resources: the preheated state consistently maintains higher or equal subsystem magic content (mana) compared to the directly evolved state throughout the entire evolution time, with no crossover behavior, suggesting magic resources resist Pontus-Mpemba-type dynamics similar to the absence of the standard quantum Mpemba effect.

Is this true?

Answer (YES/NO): NO